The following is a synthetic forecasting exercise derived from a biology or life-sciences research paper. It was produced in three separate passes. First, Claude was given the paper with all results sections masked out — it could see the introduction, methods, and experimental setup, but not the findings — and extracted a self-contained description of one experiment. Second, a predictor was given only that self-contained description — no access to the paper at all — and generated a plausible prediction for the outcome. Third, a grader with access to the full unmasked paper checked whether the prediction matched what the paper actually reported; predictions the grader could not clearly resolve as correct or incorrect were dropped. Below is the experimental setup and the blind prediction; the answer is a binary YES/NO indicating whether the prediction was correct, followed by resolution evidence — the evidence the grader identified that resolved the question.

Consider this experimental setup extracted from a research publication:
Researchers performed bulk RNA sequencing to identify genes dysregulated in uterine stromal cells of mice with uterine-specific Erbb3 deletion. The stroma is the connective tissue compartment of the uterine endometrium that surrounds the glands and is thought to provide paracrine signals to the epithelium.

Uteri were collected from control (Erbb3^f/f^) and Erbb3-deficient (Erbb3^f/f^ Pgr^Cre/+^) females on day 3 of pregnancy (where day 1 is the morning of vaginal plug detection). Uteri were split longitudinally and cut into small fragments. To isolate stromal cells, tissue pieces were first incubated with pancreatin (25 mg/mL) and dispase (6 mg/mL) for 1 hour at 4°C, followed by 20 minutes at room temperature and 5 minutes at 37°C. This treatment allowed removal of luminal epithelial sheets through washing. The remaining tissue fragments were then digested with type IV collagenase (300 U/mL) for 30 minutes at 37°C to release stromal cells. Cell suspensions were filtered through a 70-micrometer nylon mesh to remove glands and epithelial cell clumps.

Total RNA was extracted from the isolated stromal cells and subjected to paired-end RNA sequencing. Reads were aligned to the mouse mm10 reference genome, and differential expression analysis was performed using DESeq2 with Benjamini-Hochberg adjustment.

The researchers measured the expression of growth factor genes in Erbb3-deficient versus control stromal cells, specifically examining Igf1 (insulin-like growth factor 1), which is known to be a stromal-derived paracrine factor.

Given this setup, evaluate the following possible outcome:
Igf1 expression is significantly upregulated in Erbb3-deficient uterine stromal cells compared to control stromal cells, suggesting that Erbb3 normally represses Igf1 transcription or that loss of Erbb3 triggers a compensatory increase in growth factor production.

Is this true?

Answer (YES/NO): NO